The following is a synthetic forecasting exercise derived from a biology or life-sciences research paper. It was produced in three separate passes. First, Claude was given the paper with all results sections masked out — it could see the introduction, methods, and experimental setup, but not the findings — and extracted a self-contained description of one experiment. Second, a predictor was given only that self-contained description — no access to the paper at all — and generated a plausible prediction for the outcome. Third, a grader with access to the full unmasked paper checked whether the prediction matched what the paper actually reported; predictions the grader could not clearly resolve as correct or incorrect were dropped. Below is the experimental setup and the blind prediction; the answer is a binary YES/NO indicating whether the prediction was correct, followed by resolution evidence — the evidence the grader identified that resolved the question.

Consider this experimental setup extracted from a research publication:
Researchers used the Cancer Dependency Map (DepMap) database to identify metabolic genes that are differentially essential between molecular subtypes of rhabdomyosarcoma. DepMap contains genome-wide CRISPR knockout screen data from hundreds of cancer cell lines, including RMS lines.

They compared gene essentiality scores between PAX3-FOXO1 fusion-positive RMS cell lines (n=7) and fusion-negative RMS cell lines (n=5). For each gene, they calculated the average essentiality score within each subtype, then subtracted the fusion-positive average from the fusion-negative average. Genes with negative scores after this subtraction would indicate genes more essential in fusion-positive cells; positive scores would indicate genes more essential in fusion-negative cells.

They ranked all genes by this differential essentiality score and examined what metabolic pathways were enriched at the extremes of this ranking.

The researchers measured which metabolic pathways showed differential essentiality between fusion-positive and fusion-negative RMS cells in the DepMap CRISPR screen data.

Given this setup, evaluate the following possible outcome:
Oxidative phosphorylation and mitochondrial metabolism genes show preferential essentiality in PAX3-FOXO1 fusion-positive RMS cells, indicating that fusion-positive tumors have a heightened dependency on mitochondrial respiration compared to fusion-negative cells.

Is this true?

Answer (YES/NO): NO